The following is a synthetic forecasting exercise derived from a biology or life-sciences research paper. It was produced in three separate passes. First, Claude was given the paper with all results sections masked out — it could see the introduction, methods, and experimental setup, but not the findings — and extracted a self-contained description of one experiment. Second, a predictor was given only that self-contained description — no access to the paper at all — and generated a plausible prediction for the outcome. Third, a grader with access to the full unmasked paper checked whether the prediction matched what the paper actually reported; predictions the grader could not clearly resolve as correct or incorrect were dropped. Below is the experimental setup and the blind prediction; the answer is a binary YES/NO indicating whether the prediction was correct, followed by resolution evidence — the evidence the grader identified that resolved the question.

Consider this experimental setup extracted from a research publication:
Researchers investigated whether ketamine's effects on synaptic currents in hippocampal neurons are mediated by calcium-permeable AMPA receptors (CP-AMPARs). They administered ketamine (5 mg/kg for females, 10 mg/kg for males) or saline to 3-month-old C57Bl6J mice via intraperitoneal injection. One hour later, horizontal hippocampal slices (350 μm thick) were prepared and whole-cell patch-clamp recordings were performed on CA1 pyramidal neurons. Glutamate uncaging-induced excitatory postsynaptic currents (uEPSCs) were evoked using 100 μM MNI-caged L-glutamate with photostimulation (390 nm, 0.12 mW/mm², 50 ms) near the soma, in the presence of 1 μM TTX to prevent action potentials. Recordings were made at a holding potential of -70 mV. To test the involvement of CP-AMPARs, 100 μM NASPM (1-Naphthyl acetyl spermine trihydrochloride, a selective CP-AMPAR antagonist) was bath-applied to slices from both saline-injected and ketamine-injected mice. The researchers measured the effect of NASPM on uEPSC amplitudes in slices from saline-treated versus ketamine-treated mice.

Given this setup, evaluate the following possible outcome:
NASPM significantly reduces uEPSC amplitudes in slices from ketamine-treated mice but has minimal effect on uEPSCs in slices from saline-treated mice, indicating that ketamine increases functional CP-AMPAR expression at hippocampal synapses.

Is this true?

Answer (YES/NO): YES